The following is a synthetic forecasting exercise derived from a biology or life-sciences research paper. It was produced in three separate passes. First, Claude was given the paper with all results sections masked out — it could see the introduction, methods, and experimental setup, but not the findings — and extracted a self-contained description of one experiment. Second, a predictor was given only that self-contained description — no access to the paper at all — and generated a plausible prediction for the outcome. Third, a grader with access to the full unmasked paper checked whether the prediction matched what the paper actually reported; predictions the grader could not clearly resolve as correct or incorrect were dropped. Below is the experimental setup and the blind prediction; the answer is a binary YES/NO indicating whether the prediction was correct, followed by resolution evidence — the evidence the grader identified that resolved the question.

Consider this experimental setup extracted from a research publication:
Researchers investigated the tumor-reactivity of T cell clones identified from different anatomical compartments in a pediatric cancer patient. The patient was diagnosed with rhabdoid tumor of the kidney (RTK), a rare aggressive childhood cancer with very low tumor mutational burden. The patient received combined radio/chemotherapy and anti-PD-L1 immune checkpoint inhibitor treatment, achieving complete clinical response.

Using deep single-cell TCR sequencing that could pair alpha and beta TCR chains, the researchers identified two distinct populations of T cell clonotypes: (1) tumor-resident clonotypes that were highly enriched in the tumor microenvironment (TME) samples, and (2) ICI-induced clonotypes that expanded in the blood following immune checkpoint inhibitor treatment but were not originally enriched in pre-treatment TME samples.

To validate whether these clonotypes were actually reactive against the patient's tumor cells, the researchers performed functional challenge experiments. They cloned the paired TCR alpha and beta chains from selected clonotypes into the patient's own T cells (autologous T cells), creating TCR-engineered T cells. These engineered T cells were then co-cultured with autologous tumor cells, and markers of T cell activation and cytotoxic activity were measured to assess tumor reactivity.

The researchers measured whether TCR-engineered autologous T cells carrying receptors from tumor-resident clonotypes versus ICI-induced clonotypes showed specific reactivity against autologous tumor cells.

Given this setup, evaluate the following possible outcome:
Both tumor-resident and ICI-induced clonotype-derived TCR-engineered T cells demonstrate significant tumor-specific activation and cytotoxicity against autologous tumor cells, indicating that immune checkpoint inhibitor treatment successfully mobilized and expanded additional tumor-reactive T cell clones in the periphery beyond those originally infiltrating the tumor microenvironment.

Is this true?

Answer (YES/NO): YES